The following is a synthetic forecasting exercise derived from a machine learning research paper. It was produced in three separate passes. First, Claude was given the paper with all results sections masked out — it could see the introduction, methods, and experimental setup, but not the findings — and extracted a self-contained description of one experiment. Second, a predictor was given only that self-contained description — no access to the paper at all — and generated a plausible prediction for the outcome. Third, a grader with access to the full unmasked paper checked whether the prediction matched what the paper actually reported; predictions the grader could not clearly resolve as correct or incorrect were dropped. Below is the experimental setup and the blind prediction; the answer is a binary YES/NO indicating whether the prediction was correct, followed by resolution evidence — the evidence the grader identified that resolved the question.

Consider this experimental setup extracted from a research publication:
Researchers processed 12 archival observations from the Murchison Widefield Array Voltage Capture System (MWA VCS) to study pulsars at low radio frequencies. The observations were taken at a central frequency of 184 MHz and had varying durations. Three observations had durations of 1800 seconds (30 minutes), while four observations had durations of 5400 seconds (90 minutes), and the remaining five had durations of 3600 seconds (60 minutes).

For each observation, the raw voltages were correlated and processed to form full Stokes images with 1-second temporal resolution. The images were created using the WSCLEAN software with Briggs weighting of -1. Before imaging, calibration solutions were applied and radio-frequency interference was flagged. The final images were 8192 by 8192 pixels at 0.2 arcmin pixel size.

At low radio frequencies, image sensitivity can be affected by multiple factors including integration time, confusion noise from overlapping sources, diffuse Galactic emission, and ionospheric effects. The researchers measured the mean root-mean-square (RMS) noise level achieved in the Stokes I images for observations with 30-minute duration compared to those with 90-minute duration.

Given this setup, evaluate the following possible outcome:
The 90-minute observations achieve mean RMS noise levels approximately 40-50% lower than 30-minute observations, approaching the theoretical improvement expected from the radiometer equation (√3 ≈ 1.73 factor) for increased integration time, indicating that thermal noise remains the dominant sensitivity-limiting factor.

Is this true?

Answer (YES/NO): NO